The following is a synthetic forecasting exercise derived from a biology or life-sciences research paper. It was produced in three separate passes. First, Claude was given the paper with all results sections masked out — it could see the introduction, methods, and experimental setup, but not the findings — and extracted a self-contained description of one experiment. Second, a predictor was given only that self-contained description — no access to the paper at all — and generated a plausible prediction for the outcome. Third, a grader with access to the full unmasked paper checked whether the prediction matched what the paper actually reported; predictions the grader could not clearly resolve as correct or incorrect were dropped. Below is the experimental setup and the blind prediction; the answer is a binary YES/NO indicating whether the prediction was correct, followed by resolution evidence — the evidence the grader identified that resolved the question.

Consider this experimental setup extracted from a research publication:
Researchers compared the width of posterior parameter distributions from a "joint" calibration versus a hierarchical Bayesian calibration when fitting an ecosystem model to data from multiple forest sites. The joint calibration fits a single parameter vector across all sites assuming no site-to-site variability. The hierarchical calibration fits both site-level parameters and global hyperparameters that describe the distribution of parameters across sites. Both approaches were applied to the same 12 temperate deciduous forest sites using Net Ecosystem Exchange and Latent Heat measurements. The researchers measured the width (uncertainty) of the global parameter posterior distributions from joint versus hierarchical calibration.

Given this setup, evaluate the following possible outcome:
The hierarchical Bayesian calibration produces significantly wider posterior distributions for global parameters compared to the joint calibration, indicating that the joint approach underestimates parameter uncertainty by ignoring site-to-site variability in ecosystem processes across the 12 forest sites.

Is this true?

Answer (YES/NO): YES